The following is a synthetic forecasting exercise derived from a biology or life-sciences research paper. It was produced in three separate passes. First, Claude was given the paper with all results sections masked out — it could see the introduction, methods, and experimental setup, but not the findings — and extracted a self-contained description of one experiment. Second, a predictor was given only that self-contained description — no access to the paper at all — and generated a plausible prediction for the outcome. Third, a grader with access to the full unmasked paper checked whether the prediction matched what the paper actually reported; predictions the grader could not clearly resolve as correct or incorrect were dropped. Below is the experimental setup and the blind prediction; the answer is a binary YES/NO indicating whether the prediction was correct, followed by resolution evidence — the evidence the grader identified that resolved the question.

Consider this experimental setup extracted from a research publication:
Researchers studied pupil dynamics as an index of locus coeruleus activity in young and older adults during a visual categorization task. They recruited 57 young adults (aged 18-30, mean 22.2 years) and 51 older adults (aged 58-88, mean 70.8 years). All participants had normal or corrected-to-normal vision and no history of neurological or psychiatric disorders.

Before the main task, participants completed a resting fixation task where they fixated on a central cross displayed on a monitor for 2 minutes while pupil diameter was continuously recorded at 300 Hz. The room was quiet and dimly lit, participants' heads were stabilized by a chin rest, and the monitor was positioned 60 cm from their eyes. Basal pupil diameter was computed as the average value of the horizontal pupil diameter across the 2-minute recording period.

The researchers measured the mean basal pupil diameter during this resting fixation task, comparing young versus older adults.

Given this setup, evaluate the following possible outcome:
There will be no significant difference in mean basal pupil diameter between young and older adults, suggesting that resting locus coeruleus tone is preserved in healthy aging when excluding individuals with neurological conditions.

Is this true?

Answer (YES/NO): NO